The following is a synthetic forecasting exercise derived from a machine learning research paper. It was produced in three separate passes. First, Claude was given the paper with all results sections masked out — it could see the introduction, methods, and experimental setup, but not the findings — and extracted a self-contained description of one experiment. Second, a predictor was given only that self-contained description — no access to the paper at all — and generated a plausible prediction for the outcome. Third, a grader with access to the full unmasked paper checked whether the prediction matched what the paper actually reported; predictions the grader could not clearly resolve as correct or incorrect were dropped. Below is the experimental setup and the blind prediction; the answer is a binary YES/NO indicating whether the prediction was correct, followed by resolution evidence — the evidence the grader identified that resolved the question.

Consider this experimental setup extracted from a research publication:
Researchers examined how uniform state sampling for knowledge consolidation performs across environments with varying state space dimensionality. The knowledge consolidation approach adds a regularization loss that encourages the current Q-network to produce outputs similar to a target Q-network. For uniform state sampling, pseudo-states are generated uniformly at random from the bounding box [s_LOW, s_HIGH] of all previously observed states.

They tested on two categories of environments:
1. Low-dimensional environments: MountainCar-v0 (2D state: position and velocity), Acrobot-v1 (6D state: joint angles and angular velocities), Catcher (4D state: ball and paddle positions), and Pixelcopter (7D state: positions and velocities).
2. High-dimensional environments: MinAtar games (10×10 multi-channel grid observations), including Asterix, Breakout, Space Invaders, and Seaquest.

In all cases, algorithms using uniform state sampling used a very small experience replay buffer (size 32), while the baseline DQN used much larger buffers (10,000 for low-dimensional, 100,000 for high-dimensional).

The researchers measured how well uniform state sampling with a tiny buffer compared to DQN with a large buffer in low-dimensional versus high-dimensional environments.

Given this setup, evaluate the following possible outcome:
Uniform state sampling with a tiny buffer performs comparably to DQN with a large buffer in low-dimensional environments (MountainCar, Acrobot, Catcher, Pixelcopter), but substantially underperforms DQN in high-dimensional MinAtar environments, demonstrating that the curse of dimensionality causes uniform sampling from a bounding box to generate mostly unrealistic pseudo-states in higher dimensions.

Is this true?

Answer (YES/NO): NO